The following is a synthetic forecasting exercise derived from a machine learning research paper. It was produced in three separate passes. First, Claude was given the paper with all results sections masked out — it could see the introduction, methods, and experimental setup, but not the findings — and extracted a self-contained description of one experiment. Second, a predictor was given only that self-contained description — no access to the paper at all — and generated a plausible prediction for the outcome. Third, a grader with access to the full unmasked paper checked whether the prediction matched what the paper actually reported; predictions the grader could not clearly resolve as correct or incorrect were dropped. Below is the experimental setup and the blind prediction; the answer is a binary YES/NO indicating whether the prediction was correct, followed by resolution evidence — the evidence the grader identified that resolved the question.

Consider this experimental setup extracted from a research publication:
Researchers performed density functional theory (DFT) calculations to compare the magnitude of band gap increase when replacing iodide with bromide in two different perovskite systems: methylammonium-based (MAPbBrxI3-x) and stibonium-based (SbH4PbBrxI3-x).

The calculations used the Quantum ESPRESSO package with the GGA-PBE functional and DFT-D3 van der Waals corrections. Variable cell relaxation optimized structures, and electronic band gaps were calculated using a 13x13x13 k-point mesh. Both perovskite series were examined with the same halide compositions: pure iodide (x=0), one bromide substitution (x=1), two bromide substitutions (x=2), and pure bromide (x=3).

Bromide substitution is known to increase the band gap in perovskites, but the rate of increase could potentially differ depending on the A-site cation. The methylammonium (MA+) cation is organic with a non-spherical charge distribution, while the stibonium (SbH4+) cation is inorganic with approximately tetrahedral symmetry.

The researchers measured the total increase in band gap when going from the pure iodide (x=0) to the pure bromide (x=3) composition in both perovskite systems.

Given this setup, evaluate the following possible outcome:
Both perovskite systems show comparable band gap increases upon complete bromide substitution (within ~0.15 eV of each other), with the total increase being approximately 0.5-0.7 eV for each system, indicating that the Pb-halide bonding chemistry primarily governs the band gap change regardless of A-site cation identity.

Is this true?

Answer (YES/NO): NO